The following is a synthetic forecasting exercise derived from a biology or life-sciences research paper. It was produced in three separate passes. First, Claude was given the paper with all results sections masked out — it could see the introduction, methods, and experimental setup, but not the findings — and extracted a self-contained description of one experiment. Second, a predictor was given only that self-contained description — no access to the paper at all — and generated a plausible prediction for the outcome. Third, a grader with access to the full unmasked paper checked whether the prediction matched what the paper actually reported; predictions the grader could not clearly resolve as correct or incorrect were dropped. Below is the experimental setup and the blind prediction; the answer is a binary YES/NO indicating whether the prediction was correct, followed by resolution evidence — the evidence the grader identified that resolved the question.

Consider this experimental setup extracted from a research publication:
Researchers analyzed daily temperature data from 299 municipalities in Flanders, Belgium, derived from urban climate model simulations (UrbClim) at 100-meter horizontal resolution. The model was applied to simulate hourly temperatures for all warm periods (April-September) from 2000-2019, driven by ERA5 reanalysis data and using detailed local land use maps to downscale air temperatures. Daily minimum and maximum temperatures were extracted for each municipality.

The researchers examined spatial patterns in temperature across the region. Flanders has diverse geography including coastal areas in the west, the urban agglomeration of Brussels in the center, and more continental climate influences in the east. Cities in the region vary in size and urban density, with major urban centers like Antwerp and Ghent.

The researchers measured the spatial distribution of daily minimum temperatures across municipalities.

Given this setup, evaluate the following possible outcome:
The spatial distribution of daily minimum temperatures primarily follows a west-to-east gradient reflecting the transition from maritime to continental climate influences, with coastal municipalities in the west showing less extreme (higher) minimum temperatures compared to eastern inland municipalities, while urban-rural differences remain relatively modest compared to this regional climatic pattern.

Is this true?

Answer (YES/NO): NO